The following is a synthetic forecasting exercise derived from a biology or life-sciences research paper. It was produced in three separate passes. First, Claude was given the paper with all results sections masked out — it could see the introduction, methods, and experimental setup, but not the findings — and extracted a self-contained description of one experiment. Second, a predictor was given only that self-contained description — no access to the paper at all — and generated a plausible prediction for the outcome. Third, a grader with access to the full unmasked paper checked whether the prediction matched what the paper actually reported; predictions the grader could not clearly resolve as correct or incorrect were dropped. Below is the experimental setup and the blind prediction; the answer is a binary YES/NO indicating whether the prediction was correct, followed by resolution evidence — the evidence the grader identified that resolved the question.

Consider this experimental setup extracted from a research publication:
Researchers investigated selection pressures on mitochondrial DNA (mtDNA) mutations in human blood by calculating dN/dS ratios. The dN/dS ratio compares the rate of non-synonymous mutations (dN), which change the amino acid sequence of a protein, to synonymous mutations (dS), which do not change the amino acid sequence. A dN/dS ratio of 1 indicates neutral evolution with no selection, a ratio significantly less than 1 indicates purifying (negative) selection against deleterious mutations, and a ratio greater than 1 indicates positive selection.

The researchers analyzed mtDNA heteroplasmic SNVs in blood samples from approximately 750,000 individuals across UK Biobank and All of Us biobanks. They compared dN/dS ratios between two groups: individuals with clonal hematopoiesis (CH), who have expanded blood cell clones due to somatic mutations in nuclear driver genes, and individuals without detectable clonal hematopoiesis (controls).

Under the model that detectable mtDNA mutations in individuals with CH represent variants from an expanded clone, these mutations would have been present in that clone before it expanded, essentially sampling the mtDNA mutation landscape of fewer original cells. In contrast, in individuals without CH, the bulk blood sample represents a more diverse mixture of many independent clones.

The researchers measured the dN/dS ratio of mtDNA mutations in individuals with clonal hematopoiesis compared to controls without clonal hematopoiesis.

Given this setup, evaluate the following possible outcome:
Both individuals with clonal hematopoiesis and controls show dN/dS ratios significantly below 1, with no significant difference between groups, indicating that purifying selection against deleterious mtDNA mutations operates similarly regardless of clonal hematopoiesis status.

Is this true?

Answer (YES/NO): NO